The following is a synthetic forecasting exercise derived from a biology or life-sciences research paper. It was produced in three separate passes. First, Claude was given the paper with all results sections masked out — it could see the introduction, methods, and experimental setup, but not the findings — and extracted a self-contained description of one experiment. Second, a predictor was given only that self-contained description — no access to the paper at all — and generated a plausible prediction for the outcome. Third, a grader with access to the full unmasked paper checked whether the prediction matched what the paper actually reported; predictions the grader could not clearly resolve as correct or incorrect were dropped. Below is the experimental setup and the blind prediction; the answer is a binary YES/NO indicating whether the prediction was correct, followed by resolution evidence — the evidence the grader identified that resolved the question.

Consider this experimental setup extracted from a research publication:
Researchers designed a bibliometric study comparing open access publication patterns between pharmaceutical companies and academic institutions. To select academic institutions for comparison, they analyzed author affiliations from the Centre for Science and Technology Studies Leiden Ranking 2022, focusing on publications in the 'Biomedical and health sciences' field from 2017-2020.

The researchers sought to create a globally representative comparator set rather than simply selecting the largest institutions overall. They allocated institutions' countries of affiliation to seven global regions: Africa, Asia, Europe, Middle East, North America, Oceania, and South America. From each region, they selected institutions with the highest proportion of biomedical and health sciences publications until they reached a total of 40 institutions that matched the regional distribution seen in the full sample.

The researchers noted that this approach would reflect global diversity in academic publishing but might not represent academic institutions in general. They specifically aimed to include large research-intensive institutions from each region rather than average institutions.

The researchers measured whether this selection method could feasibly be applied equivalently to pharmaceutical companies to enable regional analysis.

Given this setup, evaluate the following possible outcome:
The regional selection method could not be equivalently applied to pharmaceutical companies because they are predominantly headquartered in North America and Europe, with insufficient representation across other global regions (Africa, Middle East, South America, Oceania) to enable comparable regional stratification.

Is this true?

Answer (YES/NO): NO